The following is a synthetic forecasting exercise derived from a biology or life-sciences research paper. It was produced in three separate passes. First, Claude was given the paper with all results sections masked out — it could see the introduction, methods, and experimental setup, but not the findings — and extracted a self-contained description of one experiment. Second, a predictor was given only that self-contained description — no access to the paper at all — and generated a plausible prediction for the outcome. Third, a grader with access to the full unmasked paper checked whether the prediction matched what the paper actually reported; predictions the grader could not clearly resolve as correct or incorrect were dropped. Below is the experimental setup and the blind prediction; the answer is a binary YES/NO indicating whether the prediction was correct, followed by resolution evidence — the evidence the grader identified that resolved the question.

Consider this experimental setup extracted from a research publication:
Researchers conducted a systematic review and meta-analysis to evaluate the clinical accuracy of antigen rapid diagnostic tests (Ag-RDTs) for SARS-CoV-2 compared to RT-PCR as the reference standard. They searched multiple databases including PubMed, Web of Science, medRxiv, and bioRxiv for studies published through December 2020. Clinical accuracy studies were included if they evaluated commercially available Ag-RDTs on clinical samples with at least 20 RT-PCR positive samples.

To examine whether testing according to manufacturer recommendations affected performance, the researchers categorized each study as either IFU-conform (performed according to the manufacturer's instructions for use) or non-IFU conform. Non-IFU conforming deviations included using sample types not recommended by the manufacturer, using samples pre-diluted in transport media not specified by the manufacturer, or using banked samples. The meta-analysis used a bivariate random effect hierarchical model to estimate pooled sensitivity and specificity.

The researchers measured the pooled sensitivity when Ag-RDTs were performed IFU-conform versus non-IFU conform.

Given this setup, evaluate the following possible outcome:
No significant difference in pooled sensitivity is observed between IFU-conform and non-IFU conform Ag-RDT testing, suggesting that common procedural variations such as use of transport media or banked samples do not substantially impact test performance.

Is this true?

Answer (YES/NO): NO